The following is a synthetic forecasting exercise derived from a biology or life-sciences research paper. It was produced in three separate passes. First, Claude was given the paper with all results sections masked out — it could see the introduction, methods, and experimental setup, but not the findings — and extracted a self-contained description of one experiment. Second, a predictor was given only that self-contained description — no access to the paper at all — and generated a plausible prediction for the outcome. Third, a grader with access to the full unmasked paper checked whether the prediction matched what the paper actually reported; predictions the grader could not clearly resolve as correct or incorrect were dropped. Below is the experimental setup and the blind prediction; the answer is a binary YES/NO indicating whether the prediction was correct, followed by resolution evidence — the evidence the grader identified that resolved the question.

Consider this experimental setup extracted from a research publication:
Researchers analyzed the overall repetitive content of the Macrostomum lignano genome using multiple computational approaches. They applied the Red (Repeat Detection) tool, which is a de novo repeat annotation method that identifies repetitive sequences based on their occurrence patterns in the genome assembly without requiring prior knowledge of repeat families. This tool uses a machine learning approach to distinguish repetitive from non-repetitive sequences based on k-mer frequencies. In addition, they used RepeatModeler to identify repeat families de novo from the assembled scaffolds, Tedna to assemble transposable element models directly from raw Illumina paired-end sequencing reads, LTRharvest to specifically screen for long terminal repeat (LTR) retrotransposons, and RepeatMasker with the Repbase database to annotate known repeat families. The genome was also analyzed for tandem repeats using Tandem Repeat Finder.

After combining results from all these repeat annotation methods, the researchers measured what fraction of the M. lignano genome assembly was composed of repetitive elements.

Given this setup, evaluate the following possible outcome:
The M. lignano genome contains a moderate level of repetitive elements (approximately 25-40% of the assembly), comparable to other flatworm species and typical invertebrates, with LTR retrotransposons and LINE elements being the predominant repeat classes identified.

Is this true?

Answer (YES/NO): NO